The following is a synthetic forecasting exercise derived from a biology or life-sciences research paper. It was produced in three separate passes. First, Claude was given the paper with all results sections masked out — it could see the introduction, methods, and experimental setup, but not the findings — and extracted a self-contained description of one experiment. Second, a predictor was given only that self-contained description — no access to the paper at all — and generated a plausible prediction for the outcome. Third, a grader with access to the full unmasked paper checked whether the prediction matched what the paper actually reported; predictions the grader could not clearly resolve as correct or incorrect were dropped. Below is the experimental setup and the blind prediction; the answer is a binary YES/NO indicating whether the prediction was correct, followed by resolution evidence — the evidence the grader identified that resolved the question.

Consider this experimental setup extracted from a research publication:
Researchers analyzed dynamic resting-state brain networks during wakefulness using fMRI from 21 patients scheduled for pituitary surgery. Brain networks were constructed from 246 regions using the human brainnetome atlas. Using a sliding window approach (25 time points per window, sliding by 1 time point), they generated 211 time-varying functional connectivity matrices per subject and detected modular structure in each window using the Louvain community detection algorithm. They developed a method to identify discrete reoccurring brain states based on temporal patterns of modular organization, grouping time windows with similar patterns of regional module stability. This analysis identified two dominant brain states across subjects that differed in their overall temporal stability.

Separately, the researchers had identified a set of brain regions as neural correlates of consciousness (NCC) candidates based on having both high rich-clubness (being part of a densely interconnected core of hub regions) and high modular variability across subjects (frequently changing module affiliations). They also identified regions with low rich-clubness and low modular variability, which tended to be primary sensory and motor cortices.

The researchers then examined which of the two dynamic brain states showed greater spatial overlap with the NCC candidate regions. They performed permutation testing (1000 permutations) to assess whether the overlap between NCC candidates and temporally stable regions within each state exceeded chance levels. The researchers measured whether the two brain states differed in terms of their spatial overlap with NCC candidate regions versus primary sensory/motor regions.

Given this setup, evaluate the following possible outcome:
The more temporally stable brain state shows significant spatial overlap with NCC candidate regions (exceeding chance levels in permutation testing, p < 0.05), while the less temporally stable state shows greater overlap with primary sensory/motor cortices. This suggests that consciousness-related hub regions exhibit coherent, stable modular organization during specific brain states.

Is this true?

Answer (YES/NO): YES